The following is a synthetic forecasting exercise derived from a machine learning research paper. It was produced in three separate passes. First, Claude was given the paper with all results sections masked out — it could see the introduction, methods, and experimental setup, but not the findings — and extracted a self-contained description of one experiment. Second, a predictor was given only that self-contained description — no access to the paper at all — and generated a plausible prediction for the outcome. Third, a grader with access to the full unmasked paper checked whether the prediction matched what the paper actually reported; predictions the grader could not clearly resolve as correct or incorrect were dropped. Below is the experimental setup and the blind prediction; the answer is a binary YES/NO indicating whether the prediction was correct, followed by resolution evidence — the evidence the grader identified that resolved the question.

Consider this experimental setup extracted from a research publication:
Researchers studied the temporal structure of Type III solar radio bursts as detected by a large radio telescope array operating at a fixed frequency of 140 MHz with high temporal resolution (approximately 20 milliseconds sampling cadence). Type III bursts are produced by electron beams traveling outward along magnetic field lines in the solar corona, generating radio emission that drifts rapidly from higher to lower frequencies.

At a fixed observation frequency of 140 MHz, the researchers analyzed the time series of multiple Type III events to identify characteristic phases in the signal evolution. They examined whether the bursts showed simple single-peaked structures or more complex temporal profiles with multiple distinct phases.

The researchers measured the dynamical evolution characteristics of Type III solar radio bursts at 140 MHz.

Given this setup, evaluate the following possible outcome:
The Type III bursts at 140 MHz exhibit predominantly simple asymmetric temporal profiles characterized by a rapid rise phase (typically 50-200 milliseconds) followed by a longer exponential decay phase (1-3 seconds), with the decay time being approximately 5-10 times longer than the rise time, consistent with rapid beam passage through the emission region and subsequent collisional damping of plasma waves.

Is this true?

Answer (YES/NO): NO